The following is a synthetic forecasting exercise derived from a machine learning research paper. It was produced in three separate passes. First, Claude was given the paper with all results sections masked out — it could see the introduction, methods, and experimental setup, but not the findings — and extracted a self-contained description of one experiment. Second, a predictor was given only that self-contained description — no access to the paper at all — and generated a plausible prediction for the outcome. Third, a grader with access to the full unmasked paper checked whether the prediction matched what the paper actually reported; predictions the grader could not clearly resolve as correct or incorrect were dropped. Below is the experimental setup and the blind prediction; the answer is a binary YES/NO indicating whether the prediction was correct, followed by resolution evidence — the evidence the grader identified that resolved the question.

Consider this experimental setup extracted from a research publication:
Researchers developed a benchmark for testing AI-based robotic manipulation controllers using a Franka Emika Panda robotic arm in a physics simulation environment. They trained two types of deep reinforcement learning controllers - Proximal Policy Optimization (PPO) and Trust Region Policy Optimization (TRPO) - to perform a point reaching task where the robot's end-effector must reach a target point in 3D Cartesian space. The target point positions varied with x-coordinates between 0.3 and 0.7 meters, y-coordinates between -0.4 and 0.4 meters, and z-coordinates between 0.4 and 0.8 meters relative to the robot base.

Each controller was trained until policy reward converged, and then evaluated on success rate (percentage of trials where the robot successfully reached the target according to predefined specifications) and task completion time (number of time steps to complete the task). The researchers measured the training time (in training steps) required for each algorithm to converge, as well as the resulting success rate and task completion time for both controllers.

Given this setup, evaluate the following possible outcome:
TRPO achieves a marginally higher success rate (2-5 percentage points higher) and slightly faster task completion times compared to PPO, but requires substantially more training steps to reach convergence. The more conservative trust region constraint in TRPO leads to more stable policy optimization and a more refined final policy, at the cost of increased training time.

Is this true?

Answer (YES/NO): NO